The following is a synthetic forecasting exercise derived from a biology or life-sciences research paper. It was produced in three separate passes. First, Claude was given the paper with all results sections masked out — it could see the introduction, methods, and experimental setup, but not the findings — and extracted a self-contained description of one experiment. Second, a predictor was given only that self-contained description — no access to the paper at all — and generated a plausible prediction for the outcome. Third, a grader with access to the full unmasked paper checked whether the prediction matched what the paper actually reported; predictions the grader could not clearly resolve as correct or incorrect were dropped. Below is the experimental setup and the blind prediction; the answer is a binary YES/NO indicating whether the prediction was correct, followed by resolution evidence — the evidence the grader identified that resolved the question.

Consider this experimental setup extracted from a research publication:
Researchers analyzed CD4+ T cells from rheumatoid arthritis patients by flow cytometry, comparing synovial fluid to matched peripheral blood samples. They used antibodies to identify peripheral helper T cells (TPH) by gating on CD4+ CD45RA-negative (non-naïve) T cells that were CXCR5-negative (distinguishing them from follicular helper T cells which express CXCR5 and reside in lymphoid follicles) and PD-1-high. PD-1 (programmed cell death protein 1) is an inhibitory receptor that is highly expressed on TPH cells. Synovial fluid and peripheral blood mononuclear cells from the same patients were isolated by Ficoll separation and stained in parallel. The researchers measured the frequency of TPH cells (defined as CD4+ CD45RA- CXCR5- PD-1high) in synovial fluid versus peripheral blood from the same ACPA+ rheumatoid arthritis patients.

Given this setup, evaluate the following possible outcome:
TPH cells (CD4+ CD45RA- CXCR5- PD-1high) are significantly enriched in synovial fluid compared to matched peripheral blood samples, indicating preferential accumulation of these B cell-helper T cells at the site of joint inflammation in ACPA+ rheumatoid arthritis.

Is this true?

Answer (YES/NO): YES